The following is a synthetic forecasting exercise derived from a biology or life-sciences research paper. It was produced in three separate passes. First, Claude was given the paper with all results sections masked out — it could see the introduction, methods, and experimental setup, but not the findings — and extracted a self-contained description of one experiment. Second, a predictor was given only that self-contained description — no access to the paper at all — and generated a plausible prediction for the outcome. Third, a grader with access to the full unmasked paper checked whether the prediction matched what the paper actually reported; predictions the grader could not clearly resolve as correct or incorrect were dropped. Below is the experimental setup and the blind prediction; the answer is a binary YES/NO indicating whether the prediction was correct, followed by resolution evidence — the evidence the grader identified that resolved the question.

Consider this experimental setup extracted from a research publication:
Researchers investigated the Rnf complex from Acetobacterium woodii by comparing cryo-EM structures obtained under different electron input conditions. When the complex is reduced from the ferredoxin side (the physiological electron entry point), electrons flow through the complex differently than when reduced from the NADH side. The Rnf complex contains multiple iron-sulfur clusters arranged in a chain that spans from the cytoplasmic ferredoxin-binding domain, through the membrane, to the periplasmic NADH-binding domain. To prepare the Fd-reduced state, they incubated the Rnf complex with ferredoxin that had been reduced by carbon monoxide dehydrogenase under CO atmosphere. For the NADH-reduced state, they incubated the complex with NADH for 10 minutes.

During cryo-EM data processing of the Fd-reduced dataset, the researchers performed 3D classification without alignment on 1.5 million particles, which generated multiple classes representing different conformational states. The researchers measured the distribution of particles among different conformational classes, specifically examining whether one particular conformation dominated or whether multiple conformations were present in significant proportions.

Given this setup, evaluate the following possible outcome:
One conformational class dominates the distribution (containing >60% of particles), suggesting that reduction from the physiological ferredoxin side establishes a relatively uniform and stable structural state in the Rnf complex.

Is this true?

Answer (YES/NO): NO